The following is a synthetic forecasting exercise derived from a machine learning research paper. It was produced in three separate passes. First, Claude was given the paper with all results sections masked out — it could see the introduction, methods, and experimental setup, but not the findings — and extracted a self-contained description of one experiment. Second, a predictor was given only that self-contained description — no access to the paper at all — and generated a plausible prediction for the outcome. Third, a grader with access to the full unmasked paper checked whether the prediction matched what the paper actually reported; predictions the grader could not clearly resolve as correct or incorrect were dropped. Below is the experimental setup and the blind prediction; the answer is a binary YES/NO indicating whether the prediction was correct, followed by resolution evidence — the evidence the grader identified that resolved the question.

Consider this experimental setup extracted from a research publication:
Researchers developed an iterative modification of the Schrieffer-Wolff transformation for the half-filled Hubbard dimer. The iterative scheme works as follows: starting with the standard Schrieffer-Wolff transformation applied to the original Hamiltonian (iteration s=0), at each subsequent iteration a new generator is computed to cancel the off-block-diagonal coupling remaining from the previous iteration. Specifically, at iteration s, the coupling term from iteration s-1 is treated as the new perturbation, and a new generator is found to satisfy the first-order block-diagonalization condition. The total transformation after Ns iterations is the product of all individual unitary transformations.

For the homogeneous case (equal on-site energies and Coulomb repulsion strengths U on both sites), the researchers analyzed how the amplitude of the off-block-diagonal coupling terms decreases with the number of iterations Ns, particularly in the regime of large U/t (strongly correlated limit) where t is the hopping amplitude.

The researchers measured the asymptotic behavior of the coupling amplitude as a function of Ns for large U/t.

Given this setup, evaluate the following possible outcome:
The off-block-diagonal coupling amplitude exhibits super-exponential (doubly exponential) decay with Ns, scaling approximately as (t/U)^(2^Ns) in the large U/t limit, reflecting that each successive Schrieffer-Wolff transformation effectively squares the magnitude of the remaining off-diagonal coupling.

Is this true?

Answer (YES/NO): NO